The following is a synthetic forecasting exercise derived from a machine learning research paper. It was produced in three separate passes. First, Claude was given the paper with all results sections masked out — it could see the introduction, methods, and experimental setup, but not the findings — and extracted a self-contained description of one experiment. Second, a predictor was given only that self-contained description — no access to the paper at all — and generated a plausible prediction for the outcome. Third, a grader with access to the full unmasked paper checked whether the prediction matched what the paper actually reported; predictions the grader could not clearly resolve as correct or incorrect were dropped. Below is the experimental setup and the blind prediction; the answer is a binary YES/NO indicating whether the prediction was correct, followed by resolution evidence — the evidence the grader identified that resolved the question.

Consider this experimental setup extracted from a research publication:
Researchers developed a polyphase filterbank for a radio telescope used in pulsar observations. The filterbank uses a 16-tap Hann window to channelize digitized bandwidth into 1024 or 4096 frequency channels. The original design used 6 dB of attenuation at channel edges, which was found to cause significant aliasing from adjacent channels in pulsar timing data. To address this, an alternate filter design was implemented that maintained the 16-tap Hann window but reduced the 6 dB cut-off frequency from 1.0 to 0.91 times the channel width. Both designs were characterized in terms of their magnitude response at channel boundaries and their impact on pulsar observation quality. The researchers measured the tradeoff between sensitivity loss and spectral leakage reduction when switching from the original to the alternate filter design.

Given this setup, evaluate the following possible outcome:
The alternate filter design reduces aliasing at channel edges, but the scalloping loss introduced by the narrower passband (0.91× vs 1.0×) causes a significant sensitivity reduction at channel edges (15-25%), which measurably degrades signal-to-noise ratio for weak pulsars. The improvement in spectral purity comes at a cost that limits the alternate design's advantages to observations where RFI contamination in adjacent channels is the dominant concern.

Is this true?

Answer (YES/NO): NO